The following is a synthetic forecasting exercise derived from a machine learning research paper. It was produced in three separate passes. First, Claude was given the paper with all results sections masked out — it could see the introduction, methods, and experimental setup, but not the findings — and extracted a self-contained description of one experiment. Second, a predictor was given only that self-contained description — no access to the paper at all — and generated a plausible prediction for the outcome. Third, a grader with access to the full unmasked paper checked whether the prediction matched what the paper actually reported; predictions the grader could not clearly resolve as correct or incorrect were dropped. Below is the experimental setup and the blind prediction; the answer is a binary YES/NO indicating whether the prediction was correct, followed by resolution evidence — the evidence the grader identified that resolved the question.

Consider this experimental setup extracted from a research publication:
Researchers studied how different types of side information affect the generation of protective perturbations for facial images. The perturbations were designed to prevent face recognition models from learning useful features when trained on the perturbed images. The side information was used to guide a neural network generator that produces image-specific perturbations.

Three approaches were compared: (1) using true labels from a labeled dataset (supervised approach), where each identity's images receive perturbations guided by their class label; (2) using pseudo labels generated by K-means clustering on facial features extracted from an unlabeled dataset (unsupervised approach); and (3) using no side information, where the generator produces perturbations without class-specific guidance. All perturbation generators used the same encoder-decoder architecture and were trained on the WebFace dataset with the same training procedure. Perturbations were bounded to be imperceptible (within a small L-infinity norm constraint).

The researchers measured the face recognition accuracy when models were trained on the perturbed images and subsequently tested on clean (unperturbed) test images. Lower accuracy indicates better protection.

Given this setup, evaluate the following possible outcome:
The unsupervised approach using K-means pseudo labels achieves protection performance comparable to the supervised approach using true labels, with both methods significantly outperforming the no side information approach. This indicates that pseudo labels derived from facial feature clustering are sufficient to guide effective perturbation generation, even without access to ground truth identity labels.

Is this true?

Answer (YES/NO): NO